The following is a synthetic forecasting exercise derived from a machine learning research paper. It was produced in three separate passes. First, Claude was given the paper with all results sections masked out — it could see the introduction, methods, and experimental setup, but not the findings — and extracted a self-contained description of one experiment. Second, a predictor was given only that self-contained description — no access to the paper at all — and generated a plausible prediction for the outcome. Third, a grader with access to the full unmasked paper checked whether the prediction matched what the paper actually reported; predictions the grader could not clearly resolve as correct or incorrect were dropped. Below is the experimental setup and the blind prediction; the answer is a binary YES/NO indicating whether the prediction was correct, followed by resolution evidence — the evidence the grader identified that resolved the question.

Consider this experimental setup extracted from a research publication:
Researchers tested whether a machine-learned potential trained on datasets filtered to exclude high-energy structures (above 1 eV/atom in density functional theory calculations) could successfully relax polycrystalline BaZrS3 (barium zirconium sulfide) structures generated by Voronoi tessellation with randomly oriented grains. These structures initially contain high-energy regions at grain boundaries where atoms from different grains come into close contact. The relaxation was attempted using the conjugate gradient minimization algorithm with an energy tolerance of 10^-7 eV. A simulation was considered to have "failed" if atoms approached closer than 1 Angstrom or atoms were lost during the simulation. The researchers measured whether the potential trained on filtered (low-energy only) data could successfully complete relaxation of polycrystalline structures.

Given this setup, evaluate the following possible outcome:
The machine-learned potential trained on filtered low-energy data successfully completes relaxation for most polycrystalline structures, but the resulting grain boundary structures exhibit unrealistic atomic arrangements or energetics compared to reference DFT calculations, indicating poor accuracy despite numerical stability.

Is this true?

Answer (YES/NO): NO